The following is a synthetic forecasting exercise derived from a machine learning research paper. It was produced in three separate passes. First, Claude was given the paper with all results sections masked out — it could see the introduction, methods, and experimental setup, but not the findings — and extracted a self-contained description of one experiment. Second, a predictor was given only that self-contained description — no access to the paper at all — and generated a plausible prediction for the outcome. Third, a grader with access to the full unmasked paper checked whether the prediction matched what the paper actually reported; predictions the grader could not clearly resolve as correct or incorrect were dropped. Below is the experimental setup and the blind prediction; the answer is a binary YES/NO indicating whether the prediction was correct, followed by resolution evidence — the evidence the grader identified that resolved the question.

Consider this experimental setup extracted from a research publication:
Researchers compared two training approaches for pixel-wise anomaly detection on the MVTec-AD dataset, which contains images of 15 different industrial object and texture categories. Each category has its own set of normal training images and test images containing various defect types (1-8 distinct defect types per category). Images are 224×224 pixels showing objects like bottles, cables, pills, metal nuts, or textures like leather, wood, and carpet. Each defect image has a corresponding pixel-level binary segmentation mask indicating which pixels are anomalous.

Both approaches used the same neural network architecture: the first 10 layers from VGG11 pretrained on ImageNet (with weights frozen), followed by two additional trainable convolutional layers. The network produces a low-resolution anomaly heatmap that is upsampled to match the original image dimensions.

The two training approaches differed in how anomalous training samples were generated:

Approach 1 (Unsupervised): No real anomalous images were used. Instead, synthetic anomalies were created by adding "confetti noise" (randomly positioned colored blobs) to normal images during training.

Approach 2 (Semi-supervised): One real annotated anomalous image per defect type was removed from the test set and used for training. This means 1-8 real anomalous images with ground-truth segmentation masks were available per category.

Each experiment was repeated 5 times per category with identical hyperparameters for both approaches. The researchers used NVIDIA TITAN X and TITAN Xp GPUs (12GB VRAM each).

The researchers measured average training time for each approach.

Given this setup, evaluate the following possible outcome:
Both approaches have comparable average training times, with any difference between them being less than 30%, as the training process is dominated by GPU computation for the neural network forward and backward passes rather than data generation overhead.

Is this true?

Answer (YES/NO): NO